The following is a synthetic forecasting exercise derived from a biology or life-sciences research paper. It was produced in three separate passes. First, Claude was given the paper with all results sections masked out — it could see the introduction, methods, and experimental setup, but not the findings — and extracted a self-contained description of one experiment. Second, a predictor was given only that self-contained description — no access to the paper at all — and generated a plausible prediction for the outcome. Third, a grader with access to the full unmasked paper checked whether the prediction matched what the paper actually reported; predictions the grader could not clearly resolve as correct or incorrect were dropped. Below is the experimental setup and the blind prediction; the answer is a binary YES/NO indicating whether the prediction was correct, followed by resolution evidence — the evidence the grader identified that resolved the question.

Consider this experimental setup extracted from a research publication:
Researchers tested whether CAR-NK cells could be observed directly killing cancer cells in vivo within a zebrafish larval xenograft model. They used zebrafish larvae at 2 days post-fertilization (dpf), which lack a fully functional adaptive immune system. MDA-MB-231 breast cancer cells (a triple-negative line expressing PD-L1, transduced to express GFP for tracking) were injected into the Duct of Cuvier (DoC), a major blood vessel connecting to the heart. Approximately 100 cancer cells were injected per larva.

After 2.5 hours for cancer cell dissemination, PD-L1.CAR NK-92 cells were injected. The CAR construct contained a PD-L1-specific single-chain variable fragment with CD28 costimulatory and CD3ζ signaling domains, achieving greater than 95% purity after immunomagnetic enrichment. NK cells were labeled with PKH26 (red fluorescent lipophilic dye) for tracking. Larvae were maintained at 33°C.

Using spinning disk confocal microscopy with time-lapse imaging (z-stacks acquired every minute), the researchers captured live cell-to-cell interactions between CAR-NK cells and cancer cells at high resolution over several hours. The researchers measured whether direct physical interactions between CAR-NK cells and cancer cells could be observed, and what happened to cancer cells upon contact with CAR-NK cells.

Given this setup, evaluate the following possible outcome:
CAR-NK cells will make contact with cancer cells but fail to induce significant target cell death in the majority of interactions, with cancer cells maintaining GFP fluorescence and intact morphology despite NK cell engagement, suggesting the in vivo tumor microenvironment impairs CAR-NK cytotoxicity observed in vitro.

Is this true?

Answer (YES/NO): NO